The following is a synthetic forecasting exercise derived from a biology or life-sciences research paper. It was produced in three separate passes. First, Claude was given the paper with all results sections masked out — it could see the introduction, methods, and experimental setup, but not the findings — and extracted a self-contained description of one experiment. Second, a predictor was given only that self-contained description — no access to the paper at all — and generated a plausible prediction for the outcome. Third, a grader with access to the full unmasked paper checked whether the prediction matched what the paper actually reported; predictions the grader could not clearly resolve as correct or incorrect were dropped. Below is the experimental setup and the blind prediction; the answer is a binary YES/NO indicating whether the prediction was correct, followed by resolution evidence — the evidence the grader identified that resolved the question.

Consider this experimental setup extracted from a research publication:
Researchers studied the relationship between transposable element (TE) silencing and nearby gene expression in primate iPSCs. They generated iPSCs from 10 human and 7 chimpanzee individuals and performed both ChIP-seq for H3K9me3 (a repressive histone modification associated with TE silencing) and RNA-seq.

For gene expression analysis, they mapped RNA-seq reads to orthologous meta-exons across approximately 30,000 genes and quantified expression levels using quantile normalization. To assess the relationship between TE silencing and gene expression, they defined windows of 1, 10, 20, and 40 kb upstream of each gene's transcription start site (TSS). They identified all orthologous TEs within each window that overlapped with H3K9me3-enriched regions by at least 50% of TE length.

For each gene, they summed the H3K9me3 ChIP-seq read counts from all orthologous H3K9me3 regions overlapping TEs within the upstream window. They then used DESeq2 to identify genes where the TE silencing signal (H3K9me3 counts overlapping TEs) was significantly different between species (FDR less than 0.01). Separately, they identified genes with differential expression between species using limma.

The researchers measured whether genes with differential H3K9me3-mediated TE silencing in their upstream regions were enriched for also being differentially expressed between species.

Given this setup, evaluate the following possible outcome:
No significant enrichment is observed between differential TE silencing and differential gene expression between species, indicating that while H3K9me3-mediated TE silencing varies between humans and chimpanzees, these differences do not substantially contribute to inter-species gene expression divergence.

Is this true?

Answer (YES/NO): YES